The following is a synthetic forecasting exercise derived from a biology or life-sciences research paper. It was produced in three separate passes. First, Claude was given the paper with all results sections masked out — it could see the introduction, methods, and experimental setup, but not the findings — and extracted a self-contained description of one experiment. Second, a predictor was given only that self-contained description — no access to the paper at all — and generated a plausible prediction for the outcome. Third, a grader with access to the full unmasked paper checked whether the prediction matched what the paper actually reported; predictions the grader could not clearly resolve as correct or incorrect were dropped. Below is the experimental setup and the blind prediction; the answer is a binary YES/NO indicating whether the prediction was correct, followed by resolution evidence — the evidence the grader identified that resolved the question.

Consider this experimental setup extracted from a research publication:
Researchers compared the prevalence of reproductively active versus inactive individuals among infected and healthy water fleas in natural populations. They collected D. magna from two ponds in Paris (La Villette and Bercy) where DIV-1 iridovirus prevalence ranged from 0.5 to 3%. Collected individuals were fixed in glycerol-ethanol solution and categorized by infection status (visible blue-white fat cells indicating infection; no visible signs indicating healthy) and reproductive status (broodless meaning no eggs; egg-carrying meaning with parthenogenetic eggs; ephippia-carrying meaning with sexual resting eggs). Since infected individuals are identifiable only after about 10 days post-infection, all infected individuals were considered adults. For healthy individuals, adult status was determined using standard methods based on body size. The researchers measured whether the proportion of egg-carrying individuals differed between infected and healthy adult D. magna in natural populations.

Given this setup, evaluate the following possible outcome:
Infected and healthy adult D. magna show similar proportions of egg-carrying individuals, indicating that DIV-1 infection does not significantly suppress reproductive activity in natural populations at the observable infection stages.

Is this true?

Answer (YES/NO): YES